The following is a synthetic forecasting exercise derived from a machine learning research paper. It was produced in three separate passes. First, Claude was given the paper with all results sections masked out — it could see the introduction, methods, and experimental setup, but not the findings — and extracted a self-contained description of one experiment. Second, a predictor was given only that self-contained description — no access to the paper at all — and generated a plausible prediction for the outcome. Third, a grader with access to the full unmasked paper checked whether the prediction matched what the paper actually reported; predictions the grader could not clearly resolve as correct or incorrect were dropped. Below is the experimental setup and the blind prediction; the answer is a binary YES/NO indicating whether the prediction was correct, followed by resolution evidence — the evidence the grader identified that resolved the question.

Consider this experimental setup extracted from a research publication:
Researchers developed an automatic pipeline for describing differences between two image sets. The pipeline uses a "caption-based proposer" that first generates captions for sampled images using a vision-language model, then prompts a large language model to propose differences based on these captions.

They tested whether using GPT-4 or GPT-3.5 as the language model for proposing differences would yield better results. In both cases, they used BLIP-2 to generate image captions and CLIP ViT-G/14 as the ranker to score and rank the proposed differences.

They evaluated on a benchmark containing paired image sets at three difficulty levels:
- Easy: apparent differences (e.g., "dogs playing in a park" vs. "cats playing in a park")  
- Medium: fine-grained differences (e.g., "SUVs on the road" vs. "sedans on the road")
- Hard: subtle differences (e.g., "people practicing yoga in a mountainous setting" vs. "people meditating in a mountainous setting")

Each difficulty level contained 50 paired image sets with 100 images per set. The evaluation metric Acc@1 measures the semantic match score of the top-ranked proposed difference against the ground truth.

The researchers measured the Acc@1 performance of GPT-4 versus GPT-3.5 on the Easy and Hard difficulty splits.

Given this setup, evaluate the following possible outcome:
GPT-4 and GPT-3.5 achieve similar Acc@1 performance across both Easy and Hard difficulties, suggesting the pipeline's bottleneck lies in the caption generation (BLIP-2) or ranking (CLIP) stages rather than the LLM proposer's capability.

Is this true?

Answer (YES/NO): NO